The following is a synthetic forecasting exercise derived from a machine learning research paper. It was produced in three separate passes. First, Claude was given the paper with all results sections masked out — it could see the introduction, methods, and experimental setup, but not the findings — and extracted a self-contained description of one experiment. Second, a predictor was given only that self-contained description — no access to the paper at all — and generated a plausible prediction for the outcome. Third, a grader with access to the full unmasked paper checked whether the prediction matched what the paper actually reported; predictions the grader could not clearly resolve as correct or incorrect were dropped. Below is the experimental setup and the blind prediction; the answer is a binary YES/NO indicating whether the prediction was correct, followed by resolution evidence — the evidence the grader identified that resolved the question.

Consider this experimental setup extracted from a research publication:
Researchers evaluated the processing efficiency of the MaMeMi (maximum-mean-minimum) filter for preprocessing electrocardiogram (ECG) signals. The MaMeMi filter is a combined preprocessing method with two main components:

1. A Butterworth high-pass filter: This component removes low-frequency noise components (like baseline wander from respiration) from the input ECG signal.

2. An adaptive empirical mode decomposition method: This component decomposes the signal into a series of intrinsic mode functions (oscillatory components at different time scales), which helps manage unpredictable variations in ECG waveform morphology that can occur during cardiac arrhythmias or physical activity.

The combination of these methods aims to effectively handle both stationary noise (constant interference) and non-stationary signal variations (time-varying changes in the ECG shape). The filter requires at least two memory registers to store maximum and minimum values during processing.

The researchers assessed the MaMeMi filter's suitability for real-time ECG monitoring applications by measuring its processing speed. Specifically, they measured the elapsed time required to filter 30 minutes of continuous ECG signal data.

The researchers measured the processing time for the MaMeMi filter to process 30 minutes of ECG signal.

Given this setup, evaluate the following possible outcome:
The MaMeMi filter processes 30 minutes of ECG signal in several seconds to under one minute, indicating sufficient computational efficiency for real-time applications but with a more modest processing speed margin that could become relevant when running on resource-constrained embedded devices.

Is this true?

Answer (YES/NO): NO